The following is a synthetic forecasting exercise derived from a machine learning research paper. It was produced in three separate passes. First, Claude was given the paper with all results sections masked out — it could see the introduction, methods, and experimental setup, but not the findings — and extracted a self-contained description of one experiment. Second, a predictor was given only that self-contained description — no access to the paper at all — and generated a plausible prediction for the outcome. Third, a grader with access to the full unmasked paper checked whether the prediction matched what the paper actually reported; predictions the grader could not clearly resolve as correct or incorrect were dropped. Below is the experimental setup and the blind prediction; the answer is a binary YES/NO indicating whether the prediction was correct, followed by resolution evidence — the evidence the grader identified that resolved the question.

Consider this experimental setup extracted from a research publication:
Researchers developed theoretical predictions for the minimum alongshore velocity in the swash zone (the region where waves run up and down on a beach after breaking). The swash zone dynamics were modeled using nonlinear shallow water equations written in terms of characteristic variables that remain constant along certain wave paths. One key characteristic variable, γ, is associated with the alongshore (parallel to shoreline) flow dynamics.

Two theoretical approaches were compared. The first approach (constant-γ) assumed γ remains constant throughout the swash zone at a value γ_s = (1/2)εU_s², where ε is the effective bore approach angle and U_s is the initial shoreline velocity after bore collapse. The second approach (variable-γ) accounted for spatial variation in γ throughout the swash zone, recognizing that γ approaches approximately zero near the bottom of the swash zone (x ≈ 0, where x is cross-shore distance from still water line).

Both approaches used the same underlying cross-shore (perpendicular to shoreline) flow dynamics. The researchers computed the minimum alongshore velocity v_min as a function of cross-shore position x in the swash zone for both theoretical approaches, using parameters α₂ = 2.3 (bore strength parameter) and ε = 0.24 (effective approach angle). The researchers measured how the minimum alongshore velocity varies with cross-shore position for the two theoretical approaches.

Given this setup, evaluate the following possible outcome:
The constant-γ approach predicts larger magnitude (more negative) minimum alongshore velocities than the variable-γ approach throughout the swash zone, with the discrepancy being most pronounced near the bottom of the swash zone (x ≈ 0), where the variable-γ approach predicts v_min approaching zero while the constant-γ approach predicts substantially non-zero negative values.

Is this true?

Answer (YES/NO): NO